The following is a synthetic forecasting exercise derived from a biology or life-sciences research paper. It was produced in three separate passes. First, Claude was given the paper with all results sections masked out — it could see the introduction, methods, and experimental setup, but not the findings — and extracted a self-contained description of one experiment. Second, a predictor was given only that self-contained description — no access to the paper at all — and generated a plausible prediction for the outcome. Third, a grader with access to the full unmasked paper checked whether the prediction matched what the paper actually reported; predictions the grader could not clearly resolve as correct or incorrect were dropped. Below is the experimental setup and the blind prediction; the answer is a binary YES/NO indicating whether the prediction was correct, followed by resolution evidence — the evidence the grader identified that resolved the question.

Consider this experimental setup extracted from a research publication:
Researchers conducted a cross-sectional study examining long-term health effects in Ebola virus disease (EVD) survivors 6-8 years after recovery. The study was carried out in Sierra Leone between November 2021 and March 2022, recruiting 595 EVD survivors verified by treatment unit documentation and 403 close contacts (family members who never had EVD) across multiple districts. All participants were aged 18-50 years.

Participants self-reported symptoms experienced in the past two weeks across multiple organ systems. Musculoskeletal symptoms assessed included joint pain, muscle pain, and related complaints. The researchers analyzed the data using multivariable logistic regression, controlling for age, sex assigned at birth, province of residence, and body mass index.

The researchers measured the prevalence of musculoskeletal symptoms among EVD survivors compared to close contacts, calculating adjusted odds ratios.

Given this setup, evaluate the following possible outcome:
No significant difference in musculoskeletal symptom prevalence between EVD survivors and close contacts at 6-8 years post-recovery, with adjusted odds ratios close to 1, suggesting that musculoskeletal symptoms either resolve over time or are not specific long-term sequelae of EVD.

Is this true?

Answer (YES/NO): NO